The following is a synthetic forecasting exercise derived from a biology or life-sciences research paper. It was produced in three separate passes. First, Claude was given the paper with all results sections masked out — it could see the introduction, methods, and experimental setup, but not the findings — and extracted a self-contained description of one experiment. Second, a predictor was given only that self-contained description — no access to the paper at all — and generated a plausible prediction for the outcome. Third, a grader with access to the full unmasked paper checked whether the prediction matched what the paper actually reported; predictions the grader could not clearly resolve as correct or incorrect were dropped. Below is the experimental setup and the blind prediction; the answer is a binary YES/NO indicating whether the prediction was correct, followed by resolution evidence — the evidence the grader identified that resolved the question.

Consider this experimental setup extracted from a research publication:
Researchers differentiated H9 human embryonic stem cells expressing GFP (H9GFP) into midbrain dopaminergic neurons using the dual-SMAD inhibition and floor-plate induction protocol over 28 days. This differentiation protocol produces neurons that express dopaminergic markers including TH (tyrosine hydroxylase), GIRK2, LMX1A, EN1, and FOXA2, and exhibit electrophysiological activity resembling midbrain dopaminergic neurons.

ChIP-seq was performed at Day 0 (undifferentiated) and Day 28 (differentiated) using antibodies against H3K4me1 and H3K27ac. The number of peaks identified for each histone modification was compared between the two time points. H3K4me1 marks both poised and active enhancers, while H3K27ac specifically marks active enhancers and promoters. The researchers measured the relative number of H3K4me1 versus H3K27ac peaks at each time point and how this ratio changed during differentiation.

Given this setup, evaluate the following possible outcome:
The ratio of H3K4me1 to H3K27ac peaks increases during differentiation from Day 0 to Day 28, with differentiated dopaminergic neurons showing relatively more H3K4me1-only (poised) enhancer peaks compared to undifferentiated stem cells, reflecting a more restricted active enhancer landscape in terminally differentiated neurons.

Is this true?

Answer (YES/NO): NO